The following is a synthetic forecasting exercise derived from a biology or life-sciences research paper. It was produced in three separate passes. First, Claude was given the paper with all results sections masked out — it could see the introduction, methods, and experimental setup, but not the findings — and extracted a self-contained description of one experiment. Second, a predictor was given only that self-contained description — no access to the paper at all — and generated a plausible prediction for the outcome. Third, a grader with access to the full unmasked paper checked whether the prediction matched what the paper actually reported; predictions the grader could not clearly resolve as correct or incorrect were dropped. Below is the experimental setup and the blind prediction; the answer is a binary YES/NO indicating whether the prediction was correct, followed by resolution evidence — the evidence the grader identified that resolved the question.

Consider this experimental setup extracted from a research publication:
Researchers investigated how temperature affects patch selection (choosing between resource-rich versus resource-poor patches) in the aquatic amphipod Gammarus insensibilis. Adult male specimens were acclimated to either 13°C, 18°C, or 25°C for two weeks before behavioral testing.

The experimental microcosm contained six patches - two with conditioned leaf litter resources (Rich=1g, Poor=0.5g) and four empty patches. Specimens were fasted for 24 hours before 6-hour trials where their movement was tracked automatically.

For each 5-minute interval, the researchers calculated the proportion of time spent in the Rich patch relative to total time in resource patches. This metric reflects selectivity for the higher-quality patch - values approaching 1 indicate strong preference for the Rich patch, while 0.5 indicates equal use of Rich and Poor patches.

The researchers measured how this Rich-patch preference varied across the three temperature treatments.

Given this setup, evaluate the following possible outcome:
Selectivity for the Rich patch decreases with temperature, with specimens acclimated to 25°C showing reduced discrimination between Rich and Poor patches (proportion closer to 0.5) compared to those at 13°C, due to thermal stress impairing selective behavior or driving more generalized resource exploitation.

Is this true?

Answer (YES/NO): NO